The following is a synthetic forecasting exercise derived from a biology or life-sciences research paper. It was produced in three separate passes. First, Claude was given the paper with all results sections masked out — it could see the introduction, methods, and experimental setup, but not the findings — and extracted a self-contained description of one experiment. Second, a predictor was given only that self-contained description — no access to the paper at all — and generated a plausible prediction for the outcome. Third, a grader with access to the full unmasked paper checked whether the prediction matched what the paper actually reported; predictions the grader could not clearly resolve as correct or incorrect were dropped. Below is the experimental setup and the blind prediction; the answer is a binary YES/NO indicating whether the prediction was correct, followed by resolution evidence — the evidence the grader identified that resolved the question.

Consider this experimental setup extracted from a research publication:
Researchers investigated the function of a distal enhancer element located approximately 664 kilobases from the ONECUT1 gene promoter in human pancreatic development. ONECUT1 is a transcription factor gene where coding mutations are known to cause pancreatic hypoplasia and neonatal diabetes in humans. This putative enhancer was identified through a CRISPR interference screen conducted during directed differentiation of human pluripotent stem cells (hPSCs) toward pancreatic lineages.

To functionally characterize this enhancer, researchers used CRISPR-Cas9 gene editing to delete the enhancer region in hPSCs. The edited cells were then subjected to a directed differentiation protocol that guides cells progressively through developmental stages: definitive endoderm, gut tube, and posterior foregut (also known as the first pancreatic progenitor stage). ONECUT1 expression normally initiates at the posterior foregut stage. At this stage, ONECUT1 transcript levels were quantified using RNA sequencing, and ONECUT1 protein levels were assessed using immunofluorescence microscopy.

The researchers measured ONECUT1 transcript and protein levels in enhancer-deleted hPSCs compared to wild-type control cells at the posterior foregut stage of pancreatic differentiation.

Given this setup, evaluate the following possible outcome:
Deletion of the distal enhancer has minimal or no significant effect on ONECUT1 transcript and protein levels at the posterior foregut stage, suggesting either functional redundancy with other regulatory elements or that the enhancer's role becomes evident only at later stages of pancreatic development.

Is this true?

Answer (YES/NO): NO